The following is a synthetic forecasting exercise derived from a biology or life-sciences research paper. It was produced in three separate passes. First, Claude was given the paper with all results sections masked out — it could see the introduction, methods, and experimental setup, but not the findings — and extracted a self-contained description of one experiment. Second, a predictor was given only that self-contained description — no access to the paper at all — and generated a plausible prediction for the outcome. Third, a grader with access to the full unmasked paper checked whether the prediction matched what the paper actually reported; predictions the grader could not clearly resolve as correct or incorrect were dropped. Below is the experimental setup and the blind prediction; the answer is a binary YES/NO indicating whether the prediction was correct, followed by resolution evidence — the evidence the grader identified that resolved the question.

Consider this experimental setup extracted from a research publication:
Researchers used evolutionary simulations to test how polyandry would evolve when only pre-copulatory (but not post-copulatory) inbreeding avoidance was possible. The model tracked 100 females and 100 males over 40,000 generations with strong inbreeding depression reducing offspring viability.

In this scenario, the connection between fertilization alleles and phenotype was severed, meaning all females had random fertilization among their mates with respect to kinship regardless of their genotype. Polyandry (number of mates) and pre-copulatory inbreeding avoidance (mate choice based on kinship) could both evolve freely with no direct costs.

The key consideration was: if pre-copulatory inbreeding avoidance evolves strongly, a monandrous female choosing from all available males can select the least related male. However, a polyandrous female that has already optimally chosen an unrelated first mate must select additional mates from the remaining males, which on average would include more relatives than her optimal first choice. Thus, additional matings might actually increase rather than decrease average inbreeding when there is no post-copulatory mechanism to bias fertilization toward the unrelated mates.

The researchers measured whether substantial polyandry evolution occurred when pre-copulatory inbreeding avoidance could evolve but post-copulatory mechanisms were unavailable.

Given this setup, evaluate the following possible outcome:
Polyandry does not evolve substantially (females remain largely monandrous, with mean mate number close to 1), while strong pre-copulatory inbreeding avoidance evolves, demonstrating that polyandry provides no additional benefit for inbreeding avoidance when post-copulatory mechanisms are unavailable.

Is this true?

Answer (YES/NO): YES